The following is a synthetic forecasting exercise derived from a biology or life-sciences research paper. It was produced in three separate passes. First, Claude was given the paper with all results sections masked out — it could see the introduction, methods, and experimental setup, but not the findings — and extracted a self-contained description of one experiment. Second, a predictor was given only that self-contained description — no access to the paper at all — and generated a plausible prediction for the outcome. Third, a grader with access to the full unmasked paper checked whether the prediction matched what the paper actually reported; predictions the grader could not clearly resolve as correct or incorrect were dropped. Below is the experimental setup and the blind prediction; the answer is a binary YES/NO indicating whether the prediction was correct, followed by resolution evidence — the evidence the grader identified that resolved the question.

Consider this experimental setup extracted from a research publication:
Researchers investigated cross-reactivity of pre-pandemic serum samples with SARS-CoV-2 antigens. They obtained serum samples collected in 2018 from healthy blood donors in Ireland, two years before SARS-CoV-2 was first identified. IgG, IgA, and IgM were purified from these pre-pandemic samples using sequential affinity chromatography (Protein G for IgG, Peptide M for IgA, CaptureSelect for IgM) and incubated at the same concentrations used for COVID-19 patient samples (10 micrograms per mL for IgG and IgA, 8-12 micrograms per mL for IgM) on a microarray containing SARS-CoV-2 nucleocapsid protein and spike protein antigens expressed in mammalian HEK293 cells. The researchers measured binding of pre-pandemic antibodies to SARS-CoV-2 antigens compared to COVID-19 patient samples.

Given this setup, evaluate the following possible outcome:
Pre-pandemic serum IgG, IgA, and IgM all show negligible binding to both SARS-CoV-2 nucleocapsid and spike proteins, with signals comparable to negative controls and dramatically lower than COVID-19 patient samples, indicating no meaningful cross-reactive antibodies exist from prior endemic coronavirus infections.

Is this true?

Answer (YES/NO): NO